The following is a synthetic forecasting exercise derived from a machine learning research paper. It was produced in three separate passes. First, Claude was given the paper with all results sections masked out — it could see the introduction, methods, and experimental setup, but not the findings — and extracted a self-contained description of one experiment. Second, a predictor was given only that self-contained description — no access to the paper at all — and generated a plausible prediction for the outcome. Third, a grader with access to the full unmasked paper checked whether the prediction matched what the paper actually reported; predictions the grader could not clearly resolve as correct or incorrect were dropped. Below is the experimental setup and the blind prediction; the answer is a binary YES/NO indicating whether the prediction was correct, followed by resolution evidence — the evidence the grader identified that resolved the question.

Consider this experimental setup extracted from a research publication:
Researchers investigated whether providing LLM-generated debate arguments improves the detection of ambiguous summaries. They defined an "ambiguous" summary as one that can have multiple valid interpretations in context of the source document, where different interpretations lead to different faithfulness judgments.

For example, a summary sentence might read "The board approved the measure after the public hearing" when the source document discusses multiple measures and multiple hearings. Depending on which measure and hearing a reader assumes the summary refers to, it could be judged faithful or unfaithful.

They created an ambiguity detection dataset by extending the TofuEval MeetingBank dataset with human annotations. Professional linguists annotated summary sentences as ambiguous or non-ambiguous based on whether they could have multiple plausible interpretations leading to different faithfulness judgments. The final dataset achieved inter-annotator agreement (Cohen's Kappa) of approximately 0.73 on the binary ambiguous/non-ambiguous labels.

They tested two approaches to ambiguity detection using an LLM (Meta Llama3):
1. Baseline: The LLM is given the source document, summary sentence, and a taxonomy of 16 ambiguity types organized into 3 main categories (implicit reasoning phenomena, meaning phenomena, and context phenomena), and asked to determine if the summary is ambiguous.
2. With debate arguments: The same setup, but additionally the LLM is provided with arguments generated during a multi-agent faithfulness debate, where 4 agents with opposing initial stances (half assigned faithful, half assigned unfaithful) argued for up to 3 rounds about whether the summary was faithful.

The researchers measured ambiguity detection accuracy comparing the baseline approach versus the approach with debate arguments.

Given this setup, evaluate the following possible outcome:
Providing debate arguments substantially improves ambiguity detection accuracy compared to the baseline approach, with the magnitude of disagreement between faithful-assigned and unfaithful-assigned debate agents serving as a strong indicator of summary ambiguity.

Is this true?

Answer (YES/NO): NO